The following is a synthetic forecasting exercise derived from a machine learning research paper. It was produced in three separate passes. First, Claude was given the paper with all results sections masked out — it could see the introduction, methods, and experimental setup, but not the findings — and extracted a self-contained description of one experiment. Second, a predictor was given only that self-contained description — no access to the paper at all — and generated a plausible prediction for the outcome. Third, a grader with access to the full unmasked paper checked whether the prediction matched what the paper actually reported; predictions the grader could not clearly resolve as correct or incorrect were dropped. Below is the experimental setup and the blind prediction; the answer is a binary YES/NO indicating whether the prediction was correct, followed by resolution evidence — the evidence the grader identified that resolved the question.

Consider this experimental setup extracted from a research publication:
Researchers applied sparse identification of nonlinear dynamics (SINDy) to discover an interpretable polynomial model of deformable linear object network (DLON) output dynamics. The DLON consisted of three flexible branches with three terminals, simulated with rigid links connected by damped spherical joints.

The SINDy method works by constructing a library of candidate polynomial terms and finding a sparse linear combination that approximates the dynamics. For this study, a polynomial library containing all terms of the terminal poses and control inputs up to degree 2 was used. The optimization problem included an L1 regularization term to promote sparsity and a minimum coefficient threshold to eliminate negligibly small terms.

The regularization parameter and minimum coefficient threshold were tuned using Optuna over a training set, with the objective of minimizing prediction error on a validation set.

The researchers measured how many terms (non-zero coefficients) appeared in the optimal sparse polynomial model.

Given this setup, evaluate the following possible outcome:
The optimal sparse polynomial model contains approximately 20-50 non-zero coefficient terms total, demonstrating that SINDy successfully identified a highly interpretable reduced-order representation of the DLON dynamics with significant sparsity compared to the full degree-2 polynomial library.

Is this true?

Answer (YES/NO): NO